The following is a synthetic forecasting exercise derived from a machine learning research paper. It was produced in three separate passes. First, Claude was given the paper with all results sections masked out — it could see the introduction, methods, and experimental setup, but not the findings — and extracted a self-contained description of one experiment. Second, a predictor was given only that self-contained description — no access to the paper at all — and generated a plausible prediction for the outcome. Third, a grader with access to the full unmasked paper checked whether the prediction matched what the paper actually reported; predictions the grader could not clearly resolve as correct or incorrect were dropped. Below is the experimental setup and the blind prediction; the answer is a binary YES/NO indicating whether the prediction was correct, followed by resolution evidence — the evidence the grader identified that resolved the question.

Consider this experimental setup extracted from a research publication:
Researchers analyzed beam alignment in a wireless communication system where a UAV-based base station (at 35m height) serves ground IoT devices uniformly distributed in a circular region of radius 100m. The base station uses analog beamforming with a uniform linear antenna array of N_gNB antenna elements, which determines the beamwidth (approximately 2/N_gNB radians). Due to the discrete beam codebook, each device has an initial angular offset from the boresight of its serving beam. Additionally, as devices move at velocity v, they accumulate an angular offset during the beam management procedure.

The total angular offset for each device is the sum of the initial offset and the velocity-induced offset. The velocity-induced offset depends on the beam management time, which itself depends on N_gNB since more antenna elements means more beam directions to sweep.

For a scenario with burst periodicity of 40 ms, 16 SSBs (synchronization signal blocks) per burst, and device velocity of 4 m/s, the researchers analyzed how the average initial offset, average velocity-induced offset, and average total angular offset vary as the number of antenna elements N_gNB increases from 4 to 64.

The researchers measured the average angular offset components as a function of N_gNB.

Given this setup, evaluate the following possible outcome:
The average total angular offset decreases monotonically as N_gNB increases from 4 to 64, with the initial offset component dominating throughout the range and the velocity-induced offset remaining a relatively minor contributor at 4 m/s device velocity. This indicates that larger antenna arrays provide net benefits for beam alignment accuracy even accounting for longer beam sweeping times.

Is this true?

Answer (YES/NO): NO